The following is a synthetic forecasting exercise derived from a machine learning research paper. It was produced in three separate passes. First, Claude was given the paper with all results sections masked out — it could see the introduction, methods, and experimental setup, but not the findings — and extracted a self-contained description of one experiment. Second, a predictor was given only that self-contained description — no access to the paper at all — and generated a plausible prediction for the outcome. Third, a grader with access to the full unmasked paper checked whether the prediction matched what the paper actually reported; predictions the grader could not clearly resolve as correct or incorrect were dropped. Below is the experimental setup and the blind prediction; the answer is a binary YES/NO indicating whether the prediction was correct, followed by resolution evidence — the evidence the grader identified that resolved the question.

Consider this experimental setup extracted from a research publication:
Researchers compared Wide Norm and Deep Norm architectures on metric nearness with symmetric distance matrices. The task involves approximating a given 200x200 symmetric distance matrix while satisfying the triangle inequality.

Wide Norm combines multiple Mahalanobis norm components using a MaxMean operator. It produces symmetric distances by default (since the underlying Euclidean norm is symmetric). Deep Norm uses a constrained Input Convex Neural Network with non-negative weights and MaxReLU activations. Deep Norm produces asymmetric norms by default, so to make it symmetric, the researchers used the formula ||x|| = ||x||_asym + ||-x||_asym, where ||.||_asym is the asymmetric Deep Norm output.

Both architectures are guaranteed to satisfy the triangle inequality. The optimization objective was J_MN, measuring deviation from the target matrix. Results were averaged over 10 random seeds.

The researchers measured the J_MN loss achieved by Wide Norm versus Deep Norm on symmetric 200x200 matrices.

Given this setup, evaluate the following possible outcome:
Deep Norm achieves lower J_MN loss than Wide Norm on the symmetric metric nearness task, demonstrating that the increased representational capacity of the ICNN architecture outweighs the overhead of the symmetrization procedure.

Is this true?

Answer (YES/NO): YES